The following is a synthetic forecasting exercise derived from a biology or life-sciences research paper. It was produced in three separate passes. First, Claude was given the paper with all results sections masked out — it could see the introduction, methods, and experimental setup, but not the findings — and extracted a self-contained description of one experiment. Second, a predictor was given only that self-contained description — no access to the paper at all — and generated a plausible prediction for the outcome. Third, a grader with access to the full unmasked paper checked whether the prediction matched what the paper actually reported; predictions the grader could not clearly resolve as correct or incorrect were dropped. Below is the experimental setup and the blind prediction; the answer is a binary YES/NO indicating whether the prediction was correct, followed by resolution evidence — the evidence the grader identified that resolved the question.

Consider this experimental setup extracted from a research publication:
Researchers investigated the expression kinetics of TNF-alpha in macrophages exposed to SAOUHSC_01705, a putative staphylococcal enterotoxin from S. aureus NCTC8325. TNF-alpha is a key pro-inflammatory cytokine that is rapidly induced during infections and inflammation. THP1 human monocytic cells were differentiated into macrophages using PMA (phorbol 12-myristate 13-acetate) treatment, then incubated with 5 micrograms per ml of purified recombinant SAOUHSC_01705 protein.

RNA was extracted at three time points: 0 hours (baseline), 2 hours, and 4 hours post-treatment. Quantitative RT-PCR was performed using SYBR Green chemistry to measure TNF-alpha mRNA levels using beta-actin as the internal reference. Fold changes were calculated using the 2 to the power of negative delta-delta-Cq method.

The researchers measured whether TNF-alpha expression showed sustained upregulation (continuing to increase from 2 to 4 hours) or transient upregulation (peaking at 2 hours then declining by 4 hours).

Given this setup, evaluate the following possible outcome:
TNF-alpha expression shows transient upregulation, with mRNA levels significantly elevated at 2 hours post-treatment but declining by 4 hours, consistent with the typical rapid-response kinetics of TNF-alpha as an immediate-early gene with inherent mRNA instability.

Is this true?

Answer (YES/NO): NO